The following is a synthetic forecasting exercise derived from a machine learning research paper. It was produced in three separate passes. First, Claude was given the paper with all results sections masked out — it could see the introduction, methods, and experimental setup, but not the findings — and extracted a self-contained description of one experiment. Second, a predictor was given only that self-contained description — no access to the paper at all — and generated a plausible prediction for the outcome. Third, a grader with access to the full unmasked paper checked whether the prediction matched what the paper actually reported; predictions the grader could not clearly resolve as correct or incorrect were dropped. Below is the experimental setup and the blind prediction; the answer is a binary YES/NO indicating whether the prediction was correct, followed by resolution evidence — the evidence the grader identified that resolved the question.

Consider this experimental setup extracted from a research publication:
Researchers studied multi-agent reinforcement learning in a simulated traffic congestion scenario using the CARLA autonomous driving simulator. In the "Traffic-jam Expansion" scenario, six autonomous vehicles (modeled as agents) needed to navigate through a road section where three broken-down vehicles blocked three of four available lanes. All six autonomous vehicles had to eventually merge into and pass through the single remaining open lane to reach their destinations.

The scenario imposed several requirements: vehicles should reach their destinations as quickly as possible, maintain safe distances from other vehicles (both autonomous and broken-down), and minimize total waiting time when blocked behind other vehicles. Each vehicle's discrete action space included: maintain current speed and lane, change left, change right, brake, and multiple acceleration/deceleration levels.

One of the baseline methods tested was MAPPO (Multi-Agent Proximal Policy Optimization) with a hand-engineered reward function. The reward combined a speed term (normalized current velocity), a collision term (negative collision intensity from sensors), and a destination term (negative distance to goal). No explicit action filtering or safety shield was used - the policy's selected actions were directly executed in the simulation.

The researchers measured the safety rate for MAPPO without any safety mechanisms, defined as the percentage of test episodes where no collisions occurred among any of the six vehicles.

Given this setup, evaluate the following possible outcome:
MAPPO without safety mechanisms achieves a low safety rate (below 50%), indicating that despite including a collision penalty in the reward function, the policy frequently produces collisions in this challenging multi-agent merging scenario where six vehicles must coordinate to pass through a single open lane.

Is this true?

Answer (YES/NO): YES